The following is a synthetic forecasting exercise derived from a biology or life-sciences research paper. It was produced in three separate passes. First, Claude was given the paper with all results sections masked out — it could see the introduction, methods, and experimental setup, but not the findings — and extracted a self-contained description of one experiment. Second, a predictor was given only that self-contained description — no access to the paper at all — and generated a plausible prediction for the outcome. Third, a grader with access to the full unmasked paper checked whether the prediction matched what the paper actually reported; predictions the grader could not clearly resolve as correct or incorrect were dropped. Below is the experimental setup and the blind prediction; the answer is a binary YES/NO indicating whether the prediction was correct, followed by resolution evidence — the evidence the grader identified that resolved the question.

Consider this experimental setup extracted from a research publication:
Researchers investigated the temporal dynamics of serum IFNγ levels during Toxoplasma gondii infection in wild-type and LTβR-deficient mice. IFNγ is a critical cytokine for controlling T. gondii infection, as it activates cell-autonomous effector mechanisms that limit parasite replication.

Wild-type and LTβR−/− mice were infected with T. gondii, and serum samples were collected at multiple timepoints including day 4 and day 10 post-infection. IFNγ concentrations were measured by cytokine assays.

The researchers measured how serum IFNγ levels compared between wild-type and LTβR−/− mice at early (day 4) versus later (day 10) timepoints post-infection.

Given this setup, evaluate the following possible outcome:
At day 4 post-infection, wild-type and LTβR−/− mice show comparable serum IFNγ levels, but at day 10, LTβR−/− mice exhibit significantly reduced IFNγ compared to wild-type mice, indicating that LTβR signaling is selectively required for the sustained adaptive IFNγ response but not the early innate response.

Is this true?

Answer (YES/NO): NO